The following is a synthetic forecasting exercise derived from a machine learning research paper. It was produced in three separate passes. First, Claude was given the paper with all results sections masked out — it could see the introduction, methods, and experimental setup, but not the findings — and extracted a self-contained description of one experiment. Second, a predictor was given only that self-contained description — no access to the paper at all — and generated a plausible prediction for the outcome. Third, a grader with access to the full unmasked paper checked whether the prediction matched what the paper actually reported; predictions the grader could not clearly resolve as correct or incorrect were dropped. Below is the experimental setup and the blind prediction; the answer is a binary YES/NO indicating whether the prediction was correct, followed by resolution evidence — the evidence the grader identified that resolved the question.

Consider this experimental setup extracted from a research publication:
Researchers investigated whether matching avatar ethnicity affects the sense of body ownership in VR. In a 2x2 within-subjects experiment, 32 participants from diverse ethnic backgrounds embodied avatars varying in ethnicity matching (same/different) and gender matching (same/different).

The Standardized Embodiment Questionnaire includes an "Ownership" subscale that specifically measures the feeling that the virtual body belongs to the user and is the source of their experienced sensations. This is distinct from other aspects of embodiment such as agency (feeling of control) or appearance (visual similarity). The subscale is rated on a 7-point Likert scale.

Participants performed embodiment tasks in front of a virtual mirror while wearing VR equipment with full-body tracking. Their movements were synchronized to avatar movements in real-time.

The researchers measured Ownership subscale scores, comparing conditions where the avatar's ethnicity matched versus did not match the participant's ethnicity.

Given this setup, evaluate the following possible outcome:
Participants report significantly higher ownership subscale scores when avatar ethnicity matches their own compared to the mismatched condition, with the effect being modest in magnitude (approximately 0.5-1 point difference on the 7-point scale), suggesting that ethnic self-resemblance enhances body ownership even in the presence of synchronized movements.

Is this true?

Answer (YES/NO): YES